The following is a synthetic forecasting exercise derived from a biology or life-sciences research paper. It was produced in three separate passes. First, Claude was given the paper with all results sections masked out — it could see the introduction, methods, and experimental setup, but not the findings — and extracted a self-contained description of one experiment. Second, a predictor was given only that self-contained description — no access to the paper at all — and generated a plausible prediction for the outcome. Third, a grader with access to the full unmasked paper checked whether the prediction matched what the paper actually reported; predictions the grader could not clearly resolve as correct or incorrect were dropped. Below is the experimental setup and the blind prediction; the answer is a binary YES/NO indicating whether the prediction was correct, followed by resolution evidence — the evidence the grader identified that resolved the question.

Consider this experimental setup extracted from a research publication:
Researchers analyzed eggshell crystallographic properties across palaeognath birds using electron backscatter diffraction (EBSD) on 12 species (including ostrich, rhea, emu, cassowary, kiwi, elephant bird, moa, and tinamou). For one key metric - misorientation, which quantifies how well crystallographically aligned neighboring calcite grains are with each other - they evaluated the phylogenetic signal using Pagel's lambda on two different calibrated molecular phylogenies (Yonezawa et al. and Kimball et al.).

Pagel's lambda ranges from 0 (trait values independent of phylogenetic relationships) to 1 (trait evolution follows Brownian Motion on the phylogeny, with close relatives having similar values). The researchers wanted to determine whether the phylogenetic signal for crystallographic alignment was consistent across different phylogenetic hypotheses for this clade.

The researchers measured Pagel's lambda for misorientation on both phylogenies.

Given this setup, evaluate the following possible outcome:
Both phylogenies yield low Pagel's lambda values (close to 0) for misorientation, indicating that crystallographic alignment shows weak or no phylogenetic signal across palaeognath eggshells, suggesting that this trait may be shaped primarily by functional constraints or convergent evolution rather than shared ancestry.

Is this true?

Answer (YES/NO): NO